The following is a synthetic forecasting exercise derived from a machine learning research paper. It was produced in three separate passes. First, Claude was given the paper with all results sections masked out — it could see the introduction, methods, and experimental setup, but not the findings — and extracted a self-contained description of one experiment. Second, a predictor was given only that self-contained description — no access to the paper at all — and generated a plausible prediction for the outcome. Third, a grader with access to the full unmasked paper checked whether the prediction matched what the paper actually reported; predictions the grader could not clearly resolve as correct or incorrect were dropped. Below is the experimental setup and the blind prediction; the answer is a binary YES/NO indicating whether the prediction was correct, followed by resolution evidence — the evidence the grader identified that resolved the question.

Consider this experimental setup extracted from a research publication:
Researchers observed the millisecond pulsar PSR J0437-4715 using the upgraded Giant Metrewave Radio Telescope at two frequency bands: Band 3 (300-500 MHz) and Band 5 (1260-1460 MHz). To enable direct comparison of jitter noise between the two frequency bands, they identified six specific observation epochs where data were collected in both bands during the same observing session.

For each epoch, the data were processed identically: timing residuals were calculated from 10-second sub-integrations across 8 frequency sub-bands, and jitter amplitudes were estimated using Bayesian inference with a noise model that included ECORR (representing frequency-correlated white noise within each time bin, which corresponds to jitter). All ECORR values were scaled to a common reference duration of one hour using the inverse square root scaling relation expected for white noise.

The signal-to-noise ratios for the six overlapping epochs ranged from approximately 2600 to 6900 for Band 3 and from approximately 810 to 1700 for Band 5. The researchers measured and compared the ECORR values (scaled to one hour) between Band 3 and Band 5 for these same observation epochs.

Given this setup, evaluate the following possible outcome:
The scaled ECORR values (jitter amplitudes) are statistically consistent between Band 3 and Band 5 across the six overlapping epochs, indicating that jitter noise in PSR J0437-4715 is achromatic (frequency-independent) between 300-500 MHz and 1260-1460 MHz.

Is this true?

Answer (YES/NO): NO